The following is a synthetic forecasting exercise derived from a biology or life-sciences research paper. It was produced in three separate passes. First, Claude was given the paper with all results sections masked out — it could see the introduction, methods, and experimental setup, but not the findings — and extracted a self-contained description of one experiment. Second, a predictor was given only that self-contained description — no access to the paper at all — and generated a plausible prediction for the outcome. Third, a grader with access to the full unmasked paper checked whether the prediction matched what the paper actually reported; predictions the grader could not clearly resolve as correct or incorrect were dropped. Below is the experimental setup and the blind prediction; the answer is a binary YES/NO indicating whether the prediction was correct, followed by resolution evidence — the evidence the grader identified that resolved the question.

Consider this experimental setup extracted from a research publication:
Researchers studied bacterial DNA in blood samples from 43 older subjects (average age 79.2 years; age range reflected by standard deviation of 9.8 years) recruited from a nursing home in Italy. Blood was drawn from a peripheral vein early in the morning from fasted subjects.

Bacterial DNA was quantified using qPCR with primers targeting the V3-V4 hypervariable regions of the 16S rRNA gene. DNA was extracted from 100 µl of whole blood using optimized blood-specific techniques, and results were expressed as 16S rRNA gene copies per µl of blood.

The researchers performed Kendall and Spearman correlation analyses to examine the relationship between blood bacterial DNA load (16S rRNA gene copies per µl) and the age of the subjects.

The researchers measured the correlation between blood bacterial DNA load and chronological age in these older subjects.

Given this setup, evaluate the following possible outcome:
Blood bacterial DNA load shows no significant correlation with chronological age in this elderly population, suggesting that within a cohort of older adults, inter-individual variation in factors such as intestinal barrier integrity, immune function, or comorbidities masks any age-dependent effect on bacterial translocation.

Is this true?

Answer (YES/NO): YES